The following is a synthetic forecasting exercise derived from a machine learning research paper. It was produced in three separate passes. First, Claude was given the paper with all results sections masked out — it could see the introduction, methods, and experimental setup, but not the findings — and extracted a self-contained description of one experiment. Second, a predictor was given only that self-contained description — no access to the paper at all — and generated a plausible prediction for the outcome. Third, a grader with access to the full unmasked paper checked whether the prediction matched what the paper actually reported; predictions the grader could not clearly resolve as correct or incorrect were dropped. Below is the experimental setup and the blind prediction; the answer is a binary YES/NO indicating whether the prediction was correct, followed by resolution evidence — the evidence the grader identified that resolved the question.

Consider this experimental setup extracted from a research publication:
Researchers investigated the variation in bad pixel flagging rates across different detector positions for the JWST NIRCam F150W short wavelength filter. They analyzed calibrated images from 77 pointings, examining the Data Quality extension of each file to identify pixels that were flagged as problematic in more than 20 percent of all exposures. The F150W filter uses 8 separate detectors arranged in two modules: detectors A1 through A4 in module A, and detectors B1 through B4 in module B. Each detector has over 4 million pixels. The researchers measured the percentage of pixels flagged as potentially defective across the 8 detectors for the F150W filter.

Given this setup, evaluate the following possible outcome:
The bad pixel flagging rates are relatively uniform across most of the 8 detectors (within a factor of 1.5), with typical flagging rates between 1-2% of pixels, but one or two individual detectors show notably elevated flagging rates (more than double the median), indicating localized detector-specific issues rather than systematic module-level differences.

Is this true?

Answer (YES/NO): NO